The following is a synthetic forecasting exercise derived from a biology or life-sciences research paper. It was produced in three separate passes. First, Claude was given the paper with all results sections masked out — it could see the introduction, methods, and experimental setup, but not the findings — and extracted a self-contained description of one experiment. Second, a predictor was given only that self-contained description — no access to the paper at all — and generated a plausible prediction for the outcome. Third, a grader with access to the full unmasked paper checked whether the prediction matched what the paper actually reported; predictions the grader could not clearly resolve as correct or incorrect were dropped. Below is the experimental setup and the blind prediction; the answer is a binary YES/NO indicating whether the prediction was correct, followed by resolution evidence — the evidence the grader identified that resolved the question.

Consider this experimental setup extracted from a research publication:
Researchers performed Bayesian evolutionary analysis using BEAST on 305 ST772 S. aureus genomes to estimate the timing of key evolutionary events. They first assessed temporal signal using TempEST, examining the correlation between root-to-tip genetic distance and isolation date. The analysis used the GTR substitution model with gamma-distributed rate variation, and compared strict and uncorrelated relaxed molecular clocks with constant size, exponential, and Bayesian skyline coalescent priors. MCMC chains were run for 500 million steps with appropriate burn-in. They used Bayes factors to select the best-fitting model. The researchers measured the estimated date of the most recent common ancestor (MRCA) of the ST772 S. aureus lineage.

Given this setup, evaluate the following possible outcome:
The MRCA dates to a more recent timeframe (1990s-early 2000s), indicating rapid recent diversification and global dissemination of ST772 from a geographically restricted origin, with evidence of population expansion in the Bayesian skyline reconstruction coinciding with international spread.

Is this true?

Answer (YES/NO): NO